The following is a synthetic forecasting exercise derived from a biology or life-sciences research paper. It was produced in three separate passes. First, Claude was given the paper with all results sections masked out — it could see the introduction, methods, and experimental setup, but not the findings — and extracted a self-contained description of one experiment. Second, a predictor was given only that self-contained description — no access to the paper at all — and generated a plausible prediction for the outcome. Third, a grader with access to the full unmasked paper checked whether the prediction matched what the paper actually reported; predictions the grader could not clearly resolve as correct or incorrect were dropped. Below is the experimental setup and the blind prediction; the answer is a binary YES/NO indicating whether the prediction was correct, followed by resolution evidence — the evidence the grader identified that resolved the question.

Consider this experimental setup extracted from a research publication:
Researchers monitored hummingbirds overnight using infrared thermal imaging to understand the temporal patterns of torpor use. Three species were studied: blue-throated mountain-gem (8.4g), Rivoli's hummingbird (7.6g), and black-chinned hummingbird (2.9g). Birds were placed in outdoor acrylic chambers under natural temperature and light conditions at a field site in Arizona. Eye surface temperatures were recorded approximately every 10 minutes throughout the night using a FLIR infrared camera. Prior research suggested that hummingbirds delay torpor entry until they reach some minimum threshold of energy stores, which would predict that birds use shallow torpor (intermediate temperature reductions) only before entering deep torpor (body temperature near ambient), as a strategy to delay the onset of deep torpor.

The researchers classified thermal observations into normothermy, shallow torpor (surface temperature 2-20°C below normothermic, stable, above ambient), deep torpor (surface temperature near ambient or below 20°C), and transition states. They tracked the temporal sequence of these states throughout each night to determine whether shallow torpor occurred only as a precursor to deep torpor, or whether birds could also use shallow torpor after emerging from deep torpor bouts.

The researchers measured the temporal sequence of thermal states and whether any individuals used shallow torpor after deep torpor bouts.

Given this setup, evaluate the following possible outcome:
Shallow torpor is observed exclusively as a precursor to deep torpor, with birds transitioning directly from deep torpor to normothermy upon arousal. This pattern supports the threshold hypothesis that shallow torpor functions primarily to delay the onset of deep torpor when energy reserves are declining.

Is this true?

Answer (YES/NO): NO